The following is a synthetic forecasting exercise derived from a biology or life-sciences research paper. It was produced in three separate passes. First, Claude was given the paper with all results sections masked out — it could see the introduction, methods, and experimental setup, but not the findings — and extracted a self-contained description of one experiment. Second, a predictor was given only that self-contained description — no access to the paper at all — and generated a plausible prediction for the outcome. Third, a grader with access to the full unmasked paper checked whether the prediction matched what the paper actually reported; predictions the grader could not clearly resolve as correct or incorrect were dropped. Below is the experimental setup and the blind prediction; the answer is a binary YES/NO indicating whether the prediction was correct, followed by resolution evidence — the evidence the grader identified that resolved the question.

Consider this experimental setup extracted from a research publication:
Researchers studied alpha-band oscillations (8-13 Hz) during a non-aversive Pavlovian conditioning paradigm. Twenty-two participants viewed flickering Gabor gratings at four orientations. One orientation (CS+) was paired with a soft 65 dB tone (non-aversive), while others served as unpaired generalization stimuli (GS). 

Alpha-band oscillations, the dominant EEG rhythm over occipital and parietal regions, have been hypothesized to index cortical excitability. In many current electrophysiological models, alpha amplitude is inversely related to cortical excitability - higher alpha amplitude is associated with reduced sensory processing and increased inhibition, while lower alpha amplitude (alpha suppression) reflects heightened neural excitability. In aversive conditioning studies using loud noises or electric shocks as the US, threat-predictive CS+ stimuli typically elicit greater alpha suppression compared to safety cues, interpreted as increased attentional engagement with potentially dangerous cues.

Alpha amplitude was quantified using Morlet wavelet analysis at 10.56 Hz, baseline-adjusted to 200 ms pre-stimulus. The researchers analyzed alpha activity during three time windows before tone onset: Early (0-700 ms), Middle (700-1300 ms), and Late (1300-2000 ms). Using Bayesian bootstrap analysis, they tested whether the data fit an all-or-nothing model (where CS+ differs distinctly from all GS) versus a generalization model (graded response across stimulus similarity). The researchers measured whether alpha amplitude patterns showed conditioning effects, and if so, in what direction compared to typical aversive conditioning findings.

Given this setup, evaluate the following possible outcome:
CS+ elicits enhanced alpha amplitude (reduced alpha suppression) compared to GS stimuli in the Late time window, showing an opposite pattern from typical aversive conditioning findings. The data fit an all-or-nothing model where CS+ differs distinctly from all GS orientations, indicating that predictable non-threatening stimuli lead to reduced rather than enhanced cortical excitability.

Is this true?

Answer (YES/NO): YES